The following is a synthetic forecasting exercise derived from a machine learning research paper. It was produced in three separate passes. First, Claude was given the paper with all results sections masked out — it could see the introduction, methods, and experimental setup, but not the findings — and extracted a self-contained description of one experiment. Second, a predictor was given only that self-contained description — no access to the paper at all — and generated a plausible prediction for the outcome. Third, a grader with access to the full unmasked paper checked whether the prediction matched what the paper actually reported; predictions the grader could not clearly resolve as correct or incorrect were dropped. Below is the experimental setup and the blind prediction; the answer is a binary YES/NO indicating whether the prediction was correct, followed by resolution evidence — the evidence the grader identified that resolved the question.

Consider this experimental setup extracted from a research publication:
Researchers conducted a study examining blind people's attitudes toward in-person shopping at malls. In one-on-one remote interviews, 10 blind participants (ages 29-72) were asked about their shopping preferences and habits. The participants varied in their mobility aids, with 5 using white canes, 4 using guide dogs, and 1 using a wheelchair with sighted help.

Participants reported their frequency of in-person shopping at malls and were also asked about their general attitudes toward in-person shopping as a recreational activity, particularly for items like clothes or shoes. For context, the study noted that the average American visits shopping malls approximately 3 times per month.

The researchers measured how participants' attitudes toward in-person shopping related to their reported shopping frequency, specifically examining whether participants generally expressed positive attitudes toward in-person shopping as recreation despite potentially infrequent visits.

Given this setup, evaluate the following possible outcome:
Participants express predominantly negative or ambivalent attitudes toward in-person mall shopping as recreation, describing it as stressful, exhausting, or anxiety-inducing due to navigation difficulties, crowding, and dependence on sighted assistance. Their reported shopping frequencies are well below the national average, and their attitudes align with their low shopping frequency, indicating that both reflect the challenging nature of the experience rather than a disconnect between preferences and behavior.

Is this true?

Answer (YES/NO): NO